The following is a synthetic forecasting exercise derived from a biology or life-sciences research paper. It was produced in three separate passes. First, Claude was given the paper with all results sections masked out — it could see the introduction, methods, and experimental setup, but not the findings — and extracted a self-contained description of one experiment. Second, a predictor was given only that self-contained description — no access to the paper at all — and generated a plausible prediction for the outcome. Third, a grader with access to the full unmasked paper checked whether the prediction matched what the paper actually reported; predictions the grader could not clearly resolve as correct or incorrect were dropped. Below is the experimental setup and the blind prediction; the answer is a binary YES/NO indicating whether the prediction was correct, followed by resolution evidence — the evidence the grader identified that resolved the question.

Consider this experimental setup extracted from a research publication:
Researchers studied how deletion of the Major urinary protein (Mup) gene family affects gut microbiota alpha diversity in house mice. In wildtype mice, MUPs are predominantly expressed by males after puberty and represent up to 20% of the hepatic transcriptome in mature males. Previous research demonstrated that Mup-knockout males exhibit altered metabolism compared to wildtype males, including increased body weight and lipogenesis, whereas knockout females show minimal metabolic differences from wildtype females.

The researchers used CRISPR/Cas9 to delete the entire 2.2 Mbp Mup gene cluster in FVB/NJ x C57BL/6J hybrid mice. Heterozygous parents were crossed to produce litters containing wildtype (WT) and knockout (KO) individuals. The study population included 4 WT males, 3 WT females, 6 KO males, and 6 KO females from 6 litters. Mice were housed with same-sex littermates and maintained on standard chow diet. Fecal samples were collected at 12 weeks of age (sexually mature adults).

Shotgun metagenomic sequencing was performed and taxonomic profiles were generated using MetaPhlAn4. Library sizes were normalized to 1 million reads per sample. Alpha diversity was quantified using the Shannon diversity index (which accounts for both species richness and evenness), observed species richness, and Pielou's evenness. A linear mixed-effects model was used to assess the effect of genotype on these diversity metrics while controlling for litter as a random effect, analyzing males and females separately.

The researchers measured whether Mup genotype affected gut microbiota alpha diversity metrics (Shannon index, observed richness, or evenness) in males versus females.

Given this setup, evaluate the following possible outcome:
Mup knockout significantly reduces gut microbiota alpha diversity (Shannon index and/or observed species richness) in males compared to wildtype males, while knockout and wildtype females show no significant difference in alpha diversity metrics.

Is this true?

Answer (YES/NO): NO